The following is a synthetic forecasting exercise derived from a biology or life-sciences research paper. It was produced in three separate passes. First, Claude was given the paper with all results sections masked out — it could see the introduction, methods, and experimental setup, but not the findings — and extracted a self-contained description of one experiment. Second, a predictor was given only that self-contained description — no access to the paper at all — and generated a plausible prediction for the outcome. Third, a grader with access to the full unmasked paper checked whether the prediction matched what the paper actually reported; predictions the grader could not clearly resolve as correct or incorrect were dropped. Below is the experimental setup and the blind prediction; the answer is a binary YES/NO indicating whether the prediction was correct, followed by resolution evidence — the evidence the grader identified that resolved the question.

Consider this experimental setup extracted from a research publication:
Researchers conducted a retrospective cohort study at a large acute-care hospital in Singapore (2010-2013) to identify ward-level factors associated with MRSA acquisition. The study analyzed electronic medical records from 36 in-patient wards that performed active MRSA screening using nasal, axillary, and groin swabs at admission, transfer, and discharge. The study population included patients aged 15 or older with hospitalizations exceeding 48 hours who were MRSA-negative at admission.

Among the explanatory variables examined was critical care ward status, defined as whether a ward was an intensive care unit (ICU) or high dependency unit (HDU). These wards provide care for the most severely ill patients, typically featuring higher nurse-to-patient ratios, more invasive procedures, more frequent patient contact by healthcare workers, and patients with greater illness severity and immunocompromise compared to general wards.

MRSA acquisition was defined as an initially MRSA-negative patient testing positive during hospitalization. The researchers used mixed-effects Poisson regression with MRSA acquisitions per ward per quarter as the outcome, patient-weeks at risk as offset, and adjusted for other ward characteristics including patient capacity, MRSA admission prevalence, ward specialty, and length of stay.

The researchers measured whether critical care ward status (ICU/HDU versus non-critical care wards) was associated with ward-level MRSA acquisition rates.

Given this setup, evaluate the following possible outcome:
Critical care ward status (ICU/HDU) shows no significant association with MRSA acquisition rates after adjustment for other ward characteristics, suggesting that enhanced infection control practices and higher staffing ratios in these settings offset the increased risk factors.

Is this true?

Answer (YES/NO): NO